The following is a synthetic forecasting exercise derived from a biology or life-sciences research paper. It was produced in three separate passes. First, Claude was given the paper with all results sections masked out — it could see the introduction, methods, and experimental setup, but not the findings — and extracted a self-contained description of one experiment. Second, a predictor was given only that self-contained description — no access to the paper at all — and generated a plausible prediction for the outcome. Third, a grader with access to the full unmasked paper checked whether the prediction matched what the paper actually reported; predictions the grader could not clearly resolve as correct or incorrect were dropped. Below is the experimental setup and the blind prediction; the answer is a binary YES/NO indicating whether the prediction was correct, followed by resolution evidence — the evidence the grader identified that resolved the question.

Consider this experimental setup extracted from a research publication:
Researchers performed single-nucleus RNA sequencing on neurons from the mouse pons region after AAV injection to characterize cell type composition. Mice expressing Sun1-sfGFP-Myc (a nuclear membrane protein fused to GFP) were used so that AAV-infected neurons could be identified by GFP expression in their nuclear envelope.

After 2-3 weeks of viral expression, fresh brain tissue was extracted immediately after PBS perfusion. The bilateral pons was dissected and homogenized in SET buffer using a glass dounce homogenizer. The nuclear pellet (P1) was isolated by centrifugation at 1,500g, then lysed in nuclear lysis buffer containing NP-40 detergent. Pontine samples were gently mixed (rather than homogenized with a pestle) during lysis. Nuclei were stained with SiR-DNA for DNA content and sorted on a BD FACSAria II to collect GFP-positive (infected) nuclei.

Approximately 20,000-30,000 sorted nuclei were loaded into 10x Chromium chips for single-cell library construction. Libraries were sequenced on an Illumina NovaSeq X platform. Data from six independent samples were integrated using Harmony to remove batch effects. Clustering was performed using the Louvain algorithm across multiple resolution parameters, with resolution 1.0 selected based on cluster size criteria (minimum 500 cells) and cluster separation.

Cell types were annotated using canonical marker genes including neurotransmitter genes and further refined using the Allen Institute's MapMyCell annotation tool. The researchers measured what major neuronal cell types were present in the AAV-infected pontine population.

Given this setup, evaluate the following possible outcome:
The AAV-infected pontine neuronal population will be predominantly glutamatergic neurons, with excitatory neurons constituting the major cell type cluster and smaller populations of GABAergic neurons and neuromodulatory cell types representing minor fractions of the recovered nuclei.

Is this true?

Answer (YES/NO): YES